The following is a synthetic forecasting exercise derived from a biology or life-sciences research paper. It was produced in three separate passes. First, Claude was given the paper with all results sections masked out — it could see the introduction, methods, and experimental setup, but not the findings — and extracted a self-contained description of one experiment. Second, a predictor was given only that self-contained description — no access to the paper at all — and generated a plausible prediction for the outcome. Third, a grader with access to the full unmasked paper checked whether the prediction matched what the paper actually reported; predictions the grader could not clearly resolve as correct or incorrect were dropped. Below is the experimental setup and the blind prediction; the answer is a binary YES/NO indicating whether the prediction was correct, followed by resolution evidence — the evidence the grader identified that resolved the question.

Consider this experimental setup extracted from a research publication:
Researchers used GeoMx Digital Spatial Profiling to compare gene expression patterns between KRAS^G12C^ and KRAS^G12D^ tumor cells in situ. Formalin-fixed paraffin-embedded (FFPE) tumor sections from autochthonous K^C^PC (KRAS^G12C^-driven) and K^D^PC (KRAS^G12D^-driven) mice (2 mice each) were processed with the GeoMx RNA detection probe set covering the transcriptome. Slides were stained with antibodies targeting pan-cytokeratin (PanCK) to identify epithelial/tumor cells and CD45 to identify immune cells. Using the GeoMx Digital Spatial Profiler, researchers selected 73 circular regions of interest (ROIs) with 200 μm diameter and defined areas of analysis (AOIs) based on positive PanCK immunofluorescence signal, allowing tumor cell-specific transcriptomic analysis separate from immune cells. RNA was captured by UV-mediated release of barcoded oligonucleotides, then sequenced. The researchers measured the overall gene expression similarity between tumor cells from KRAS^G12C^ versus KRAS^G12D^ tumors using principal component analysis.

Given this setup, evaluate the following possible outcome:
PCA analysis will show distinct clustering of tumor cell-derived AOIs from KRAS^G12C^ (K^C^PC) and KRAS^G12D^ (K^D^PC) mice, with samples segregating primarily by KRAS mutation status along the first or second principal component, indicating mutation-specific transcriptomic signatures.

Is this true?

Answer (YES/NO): YES